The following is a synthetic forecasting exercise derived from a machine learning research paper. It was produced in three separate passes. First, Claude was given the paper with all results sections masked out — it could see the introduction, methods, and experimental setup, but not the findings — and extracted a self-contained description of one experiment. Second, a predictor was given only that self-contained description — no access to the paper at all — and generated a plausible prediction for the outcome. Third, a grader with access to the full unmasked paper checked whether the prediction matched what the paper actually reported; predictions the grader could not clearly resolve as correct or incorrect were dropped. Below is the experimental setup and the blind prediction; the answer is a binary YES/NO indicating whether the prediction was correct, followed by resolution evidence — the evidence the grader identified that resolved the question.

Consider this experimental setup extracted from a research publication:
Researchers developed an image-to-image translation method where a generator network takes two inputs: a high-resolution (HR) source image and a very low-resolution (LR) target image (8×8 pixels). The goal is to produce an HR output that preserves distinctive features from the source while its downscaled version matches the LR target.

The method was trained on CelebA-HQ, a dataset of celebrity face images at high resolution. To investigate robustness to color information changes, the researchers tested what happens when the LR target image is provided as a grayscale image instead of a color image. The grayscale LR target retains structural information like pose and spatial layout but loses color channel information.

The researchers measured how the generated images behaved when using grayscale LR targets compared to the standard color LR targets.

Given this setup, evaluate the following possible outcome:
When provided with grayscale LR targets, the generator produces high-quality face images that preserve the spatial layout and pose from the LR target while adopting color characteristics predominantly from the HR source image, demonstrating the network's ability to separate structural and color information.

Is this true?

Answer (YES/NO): NO